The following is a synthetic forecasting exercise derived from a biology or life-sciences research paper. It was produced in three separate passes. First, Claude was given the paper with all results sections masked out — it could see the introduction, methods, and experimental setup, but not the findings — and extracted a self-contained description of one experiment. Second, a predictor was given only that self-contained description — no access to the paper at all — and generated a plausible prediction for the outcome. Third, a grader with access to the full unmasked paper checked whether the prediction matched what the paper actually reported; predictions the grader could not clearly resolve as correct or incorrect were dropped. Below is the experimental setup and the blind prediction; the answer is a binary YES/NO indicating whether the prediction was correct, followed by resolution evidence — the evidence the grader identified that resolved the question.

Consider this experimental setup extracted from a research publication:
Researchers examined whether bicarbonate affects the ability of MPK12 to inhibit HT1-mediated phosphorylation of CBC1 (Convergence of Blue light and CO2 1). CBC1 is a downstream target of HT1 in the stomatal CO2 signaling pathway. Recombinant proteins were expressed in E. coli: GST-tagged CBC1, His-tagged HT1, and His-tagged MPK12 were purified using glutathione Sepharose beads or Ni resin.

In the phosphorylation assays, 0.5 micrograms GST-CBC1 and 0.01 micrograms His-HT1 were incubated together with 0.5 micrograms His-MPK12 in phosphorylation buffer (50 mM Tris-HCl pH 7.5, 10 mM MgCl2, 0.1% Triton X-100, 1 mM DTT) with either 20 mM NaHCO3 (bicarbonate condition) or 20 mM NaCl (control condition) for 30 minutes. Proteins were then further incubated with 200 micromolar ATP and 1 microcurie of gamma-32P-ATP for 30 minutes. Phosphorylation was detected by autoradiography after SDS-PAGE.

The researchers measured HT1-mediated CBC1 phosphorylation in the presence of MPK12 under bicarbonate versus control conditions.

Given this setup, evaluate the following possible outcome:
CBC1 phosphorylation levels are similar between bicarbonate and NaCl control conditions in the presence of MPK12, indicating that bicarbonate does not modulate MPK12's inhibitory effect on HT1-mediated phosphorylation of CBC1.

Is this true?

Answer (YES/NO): NO